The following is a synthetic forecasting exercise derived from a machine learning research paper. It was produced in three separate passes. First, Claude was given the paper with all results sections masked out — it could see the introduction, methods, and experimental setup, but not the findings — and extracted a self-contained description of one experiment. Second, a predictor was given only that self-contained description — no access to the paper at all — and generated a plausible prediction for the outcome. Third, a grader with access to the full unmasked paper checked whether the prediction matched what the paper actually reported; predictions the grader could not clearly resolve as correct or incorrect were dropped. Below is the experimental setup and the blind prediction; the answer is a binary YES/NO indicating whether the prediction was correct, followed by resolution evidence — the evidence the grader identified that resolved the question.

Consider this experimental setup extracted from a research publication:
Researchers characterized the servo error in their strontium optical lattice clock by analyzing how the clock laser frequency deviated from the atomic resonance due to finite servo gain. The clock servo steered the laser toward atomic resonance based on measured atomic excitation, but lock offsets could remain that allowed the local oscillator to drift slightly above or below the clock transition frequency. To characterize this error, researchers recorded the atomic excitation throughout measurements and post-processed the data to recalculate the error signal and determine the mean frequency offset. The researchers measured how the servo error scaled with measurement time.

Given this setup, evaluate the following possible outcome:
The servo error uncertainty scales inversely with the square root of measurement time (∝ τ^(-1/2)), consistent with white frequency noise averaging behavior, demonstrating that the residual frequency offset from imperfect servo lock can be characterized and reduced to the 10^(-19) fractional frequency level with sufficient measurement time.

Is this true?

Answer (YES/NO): NO